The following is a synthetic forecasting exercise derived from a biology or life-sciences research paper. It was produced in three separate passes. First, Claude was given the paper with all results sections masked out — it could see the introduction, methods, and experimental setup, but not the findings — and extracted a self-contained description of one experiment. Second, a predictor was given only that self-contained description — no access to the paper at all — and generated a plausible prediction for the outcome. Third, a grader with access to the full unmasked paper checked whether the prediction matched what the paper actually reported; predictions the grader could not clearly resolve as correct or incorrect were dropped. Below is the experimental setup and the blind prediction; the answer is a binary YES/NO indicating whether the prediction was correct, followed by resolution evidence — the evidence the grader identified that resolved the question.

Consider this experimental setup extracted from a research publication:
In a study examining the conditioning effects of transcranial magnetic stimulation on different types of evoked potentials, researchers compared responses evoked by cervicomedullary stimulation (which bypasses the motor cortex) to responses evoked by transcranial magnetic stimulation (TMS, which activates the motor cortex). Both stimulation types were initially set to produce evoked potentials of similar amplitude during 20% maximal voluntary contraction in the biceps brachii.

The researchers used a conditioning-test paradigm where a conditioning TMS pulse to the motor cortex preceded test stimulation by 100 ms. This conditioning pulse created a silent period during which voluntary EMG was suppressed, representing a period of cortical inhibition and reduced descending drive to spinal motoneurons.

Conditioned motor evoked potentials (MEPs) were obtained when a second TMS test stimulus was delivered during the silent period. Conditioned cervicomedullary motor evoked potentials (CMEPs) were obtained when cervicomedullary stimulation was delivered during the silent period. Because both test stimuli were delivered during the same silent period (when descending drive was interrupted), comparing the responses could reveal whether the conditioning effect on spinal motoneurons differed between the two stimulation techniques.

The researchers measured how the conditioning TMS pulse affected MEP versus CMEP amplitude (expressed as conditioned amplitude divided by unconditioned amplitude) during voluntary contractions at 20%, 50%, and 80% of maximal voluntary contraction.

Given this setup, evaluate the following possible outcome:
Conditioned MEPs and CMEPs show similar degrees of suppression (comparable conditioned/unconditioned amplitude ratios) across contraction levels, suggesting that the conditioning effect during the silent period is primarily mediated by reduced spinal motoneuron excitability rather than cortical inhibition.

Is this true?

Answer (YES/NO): NO